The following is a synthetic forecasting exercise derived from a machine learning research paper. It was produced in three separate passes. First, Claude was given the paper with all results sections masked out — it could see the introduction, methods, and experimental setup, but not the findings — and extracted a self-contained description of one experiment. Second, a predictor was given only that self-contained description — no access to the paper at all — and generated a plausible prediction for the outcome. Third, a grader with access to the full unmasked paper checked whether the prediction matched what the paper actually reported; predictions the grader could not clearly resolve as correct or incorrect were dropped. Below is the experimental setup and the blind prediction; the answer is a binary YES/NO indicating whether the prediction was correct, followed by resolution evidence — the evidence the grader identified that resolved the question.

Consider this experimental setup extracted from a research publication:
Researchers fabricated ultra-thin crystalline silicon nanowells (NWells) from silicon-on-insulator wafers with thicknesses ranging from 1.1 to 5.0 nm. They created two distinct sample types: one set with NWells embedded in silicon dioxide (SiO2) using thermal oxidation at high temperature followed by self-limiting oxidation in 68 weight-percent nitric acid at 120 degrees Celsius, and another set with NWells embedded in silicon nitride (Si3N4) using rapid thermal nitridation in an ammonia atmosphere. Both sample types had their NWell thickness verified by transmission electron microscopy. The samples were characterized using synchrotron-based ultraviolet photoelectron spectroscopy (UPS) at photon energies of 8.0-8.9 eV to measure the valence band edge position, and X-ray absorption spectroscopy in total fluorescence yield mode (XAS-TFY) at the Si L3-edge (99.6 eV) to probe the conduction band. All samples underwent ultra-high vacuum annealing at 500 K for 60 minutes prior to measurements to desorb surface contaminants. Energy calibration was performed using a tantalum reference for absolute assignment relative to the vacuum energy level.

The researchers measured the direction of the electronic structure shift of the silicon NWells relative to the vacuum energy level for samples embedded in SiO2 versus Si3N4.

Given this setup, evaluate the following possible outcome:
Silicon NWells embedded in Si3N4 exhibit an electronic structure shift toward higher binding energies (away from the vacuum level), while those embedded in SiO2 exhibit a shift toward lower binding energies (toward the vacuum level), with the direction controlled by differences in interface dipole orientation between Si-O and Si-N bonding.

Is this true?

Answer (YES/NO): NO